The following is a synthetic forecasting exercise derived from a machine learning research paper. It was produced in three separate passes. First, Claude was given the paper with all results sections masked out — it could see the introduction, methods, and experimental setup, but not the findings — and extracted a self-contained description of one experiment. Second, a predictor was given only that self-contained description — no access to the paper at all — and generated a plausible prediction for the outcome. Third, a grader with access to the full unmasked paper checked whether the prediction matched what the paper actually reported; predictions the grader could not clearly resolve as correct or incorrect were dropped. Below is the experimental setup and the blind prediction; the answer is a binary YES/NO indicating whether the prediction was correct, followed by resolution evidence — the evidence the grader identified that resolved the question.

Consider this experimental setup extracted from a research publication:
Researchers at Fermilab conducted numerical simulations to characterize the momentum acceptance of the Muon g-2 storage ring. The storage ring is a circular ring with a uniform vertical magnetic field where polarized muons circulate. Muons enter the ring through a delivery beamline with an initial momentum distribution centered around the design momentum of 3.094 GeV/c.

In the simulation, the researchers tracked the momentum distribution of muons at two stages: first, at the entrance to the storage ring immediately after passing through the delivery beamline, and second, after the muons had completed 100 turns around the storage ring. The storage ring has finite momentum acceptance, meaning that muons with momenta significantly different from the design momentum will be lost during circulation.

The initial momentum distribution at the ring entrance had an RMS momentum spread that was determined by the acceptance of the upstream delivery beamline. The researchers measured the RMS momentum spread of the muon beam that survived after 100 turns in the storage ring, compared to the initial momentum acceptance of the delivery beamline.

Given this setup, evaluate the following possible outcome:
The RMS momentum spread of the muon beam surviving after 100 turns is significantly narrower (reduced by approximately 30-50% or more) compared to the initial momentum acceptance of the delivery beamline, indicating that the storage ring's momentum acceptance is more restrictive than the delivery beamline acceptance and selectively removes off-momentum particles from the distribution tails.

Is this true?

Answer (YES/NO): YES